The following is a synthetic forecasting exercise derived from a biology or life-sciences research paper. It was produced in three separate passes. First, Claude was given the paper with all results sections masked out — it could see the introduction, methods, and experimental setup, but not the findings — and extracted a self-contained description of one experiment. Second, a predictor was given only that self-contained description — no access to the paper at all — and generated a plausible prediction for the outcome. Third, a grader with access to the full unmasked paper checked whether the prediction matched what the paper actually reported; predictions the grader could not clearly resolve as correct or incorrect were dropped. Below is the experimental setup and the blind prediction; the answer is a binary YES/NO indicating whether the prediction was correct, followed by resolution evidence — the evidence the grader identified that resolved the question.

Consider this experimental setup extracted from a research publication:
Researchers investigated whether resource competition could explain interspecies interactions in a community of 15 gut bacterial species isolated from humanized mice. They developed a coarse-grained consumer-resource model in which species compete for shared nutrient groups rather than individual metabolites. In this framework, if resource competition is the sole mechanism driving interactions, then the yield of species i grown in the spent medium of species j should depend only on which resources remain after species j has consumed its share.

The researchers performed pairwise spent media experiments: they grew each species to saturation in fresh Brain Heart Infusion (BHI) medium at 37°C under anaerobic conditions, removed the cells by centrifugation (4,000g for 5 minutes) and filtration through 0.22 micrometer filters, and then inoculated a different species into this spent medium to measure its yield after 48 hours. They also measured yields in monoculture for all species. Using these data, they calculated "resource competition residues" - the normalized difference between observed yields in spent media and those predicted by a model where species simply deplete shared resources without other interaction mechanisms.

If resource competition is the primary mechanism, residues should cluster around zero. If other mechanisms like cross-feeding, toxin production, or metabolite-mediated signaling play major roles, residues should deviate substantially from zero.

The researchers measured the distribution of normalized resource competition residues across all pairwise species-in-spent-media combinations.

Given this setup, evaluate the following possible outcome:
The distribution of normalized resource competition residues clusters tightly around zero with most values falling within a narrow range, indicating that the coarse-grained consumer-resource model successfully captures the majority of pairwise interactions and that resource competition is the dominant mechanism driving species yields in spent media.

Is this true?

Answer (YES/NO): YES